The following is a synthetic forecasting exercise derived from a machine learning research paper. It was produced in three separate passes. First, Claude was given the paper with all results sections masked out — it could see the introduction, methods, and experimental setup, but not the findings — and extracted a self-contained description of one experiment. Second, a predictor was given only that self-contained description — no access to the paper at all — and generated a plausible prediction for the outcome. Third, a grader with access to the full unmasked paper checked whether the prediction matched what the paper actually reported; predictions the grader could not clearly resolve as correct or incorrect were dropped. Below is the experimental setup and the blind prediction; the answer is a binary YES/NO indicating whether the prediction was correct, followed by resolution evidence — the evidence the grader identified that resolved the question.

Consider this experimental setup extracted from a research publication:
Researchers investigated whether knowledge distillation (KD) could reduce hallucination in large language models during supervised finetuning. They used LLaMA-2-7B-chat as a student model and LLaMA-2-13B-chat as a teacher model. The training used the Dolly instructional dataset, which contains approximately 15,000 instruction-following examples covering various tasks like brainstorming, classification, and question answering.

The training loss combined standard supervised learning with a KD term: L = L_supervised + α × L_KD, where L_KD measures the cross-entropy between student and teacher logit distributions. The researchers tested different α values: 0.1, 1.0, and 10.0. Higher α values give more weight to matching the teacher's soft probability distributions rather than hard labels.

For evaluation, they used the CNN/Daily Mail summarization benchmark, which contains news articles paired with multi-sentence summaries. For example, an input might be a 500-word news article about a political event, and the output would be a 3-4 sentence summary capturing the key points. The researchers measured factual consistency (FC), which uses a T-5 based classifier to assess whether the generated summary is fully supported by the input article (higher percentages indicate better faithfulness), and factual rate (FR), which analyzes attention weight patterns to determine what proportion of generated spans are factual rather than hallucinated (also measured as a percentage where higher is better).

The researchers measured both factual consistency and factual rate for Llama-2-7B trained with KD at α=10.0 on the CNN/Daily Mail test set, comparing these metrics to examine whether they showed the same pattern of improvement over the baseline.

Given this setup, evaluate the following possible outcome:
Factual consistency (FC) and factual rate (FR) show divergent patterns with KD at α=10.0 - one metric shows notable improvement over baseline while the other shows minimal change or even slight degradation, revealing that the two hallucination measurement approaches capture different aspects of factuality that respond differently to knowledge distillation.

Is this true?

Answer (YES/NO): YES